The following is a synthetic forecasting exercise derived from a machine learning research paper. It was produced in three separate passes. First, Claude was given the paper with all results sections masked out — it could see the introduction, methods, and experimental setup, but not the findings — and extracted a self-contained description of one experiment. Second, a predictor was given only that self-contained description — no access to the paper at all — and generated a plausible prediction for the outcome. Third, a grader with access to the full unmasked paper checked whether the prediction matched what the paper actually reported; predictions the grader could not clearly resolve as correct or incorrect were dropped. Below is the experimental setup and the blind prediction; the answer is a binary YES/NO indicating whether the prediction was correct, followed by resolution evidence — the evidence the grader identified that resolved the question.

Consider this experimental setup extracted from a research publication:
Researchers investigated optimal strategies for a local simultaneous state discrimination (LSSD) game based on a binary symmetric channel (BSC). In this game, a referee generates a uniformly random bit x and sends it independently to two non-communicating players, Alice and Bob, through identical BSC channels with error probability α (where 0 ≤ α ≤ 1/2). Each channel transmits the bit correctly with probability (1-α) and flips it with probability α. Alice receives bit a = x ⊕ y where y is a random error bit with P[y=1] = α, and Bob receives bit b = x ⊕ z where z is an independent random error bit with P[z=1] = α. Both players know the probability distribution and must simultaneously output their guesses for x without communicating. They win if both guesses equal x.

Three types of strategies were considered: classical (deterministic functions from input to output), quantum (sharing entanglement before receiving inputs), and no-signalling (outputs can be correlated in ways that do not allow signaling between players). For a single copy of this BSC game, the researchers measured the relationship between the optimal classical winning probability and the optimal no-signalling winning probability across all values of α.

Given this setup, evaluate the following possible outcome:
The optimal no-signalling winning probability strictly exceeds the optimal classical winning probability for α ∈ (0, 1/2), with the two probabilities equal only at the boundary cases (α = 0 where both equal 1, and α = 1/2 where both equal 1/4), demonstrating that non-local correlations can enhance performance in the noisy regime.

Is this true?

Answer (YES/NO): NO